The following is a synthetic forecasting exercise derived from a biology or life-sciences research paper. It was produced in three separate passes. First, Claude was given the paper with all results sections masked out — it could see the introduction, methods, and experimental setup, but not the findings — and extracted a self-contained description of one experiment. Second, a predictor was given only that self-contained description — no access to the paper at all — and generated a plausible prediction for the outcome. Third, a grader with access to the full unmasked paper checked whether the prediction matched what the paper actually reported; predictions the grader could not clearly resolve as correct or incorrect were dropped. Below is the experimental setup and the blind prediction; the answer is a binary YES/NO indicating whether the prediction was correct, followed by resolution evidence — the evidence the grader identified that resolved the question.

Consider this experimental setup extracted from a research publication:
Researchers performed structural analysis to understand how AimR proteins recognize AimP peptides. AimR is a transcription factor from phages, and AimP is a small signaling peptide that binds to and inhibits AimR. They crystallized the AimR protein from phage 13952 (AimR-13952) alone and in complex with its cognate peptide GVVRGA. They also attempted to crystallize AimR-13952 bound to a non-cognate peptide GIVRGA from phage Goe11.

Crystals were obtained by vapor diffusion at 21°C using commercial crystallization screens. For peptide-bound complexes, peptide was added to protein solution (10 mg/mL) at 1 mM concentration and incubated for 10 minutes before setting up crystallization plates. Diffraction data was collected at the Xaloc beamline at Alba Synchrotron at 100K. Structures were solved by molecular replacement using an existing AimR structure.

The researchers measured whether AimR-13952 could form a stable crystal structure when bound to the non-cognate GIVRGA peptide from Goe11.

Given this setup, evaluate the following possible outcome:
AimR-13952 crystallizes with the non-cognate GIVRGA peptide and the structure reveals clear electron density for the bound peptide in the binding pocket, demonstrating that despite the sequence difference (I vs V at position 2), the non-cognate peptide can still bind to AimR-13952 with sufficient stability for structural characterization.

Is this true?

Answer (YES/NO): YES